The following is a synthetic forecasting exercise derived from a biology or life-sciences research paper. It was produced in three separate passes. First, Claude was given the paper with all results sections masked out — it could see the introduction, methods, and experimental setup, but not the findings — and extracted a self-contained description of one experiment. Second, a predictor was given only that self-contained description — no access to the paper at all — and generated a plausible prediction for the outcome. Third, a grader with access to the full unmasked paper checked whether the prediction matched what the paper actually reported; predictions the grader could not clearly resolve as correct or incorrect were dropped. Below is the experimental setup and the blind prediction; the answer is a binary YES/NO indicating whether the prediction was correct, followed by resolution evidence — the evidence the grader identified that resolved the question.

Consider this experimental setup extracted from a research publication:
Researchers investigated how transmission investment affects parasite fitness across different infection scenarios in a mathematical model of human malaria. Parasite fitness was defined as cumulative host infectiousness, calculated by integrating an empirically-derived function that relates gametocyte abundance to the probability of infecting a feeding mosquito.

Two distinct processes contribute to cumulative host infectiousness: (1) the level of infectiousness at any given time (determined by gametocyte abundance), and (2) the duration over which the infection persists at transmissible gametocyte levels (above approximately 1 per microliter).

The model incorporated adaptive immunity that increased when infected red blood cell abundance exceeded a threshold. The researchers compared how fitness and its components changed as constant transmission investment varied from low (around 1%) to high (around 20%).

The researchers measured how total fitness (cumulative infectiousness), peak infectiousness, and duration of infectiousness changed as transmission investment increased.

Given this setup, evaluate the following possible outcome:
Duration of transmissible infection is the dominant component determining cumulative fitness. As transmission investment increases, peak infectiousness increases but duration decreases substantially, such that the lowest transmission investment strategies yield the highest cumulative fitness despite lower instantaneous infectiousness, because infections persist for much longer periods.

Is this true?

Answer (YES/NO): NO